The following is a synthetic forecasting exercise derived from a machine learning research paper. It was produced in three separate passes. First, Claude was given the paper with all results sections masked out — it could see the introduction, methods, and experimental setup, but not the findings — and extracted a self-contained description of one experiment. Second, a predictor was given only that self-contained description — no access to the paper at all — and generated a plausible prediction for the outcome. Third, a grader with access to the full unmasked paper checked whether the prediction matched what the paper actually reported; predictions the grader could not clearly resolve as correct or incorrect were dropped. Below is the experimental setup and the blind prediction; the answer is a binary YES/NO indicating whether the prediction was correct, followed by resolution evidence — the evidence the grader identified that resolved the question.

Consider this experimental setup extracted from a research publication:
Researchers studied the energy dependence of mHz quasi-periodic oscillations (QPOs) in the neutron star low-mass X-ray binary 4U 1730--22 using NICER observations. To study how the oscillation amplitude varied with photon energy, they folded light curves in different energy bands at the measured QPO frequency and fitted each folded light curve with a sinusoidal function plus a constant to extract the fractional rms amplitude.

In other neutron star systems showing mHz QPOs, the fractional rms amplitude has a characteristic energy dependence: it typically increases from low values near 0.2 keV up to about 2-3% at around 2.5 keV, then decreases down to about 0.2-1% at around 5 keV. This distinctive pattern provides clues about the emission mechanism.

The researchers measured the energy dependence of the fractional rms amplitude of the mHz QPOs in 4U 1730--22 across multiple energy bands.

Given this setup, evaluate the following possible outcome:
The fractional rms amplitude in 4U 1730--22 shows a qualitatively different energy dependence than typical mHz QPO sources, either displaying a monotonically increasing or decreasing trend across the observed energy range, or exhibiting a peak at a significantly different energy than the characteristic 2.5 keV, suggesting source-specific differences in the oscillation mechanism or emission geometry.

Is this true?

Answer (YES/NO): NO